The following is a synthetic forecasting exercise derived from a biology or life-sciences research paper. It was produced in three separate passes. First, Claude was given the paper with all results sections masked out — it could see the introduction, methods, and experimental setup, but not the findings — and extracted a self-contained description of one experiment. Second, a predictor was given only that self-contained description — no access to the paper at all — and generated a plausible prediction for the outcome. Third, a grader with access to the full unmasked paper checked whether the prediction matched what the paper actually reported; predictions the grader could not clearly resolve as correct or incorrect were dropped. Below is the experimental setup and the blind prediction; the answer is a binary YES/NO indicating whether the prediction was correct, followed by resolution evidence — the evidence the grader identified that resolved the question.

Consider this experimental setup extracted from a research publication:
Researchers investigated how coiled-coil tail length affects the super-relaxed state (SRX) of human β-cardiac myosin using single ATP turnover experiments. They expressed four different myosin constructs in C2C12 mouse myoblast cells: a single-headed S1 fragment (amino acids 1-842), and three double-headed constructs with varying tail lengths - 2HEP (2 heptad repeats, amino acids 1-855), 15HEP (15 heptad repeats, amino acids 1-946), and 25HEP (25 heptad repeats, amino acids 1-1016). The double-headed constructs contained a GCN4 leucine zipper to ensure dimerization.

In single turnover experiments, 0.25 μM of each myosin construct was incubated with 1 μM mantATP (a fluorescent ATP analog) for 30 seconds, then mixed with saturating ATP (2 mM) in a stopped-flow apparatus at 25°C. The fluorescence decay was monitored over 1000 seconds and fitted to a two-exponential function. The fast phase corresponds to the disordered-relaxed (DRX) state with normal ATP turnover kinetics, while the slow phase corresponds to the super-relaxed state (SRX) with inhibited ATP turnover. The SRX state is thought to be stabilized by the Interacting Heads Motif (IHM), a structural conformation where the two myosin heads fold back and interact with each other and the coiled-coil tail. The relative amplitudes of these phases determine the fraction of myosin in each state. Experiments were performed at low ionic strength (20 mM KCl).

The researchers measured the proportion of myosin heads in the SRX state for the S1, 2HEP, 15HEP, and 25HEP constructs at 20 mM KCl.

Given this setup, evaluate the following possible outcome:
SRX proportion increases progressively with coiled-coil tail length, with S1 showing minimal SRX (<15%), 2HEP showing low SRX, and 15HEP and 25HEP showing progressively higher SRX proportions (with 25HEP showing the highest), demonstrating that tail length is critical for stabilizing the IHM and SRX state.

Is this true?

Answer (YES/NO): NO